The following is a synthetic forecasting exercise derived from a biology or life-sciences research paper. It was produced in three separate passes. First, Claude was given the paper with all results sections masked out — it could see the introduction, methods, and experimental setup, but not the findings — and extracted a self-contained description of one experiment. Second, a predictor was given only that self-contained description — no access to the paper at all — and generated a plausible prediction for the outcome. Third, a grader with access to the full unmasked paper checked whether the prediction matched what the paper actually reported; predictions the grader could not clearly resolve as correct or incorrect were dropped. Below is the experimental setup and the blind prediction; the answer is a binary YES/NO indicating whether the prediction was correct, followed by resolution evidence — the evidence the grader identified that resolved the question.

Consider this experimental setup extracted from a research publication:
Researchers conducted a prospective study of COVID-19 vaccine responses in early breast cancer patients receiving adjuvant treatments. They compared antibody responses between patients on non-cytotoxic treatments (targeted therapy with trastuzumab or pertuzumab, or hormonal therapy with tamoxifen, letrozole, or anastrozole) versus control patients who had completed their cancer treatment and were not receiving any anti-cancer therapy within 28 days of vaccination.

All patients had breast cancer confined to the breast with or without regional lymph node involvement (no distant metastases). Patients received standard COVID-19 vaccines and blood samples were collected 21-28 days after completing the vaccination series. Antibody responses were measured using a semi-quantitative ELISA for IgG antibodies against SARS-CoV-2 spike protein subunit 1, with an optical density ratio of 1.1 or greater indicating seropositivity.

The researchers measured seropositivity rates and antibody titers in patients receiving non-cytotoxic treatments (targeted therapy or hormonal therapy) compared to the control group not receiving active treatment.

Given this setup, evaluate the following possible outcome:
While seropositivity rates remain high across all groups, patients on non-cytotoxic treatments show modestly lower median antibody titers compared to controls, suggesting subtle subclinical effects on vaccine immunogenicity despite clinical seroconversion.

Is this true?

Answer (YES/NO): NO